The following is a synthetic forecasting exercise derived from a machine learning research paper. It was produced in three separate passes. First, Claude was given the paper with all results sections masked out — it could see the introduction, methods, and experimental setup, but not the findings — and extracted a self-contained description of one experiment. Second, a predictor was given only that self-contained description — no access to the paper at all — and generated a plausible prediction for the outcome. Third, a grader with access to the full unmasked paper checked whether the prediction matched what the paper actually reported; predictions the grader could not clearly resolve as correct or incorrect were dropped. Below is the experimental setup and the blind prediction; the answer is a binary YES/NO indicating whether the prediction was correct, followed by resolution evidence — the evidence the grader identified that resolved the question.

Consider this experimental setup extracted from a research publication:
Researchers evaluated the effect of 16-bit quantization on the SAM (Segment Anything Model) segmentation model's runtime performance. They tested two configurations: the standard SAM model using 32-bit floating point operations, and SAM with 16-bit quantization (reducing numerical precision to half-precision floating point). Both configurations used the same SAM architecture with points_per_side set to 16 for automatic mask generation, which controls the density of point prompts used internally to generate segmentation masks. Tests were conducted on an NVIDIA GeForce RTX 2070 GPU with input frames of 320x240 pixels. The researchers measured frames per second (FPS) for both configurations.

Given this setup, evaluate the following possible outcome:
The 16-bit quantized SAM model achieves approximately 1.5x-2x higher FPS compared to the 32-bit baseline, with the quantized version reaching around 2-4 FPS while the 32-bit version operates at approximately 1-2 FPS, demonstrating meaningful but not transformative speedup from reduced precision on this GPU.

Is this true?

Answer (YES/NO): NO